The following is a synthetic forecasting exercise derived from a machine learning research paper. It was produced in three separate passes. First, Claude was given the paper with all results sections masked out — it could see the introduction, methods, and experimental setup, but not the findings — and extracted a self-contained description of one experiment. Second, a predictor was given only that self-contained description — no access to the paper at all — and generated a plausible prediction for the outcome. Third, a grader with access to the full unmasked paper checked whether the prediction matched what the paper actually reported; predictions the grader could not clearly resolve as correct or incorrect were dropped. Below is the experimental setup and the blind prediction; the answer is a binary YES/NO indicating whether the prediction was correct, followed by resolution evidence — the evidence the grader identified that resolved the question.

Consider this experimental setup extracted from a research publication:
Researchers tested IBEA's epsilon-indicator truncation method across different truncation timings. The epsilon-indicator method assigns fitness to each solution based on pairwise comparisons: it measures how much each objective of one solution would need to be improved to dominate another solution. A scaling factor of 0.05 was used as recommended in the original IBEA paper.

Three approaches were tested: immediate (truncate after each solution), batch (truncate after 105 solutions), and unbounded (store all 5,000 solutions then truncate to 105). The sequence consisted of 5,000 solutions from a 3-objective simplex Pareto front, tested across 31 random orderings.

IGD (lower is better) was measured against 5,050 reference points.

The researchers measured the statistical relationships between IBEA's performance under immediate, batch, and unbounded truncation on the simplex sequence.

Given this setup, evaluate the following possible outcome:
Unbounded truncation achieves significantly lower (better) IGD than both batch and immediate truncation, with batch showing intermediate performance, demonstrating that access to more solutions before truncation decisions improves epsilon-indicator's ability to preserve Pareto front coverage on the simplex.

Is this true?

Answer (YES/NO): NO